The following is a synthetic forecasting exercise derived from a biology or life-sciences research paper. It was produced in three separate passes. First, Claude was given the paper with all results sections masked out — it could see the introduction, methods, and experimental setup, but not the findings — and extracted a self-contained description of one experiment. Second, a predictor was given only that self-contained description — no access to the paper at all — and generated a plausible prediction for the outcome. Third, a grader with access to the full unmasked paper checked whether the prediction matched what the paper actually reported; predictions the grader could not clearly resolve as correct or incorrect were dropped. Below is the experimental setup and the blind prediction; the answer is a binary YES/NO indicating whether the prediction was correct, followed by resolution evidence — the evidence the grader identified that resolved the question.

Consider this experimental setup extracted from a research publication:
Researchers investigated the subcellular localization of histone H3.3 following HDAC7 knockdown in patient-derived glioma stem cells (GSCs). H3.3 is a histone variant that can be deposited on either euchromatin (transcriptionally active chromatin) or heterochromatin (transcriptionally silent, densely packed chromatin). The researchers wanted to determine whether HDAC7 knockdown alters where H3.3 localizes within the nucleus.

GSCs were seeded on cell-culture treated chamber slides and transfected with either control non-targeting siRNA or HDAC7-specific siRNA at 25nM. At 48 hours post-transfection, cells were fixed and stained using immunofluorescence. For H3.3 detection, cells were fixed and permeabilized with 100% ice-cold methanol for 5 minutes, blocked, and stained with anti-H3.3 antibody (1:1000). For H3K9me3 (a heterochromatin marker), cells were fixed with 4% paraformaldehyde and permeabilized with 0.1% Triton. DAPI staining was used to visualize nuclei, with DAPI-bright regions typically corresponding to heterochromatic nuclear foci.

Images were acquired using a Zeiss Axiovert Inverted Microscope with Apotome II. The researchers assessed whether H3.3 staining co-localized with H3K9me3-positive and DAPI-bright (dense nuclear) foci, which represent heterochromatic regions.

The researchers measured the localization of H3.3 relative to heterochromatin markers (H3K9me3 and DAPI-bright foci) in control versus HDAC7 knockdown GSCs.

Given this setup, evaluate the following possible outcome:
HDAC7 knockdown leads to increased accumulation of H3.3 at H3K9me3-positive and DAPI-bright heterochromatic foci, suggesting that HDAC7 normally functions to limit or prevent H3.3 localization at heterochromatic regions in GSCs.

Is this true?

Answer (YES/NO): YES